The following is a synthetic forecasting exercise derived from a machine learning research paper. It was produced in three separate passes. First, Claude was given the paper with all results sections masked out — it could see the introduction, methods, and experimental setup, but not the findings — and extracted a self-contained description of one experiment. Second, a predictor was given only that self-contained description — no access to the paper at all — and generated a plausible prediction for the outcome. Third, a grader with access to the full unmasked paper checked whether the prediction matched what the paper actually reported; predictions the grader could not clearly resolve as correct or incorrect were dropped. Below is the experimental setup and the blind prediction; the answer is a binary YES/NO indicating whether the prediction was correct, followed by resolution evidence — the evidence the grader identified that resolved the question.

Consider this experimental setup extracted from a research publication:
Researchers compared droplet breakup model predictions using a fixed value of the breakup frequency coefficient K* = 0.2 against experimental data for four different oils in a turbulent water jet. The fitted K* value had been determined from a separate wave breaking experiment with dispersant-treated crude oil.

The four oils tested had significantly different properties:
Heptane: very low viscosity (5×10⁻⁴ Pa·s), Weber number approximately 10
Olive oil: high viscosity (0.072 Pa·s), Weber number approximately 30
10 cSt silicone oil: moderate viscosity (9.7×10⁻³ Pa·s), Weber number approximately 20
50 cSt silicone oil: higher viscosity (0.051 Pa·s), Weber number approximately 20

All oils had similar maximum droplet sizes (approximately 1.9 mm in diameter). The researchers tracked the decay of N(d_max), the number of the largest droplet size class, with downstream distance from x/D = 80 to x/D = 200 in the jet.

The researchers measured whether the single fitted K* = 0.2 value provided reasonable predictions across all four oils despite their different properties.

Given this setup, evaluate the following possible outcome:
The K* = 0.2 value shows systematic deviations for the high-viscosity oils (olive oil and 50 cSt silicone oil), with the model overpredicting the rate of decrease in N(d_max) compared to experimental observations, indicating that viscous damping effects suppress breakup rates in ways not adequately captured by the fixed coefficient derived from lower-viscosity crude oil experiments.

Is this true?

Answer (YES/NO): NO